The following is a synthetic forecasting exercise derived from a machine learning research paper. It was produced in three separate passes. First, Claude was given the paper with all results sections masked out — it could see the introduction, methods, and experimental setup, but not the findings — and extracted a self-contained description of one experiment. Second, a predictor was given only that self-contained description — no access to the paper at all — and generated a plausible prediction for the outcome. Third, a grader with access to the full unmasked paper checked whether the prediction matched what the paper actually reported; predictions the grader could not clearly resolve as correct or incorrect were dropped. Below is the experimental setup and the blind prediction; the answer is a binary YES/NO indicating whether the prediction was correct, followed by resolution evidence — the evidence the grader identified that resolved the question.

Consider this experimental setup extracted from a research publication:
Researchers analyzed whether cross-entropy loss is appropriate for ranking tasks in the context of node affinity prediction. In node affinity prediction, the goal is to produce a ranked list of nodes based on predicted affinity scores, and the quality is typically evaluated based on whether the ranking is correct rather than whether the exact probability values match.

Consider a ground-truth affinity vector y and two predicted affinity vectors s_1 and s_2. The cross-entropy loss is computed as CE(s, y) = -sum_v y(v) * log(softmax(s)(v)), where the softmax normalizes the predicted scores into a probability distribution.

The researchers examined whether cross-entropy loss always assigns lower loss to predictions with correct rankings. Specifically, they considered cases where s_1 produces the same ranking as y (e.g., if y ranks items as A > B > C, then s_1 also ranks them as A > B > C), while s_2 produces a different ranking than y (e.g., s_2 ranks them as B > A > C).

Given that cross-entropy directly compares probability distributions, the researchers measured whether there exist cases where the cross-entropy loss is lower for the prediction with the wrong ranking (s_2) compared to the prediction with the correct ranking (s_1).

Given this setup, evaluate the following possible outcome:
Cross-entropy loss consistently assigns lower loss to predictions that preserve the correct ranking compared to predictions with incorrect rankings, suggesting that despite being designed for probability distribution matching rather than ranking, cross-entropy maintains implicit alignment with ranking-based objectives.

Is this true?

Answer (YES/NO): NO